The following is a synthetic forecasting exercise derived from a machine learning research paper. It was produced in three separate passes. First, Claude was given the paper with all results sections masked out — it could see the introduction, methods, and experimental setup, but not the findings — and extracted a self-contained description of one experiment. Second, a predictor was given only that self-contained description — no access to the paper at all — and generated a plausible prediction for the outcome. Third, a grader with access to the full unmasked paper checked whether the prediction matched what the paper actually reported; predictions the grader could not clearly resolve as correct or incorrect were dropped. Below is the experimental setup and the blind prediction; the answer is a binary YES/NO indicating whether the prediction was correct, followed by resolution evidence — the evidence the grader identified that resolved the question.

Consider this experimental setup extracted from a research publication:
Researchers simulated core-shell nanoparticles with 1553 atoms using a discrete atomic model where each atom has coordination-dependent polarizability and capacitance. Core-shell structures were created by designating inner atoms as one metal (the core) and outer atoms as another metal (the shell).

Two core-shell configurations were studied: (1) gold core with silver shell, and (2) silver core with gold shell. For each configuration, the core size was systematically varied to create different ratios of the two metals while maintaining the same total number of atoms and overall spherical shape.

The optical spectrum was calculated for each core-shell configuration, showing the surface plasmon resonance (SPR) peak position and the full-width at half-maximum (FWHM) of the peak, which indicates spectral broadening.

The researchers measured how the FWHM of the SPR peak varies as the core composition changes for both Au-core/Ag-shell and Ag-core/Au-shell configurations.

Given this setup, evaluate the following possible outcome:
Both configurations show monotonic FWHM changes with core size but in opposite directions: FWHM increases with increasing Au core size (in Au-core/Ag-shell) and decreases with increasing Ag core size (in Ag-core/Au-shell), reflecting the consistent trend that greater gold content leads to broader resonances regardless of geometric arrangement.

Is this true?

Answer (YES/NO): NO